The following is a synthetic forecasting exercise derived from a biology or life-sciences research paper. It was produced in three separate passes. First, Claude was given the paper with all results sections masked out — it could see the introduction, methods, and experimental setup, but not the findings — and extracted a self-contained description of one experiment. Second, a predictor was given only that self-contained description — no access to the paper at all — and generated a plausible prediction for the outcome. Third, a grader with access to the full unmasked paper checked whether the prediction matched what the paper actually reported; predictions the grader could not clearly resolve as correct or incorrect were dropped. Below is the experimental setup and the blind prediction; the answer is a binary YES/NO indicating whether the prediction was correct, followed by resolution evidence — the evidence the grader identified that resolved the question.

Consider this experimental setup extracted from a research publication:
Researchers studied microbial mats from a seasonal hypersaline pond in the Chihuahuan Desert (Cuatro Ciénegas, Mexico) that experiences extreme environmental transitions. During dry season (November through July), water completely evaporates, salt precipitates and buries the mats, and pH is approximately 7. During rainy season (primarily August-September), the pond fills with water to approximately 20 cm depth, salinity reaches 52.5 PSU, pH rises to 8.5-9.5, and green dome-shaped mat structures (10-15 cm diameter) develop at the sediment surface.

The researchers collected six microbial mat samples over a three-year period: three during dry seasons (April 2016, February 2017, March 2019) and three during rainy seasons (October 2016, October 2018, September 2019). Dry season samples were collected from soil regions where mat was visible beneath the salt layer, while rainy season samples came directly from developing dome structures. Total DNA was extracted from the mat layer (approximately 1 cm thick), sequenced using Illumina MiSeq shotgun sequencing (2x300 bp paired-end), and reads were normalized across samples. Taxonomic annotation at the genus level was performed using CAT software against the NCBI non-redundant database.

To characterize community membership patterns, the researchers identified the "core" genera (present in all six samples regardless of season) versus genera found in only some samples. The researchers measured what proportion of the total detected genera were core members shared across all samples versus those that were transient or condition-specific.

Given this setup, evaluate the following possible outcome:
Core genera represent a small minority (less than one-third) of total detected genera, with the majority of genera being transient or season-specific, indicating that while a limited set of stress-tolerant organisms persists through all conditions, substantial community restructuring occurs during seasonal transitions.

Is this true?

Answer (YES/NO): YES